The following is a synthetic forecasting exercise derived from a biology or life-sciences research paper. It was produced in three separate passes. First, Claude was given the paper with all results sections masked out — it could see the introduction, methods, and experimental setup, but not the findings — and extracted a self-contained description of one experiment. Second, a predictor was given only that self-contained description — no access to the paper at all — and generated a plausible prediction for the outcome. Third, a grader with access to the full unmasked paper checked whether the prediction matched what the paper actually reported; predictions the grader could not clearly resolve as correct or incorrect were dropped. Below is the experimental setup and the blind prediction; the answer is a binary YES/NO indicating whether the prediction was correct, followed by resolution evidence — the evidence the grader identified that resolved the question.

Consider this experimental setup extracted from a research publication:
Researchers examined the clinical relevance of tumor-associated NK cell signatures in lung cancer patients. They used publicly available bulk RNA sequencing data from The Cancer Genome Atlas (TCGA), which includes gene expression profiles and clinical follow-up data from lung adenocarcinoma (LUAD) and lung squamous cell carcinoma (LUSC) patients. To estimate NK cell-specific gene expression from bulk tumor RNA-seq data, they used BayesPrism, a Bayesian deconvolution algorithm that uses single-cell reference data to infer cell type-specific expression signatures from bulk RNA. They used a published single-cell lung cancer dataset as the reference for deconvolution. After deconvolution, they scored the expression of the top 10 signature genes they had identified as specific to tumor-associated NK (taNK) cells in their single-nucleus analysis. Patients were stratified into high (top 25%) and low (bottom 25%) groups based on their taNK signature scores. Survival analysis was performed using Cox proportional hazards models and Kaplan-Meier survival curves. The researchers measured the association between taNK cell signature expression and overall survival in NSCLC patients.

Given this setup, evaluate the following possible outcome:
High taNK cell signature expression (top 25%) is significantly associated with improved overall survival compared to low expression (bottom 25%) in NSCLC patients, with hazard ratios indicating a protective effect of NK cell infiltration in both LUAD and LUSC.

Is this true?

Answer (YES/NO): NO